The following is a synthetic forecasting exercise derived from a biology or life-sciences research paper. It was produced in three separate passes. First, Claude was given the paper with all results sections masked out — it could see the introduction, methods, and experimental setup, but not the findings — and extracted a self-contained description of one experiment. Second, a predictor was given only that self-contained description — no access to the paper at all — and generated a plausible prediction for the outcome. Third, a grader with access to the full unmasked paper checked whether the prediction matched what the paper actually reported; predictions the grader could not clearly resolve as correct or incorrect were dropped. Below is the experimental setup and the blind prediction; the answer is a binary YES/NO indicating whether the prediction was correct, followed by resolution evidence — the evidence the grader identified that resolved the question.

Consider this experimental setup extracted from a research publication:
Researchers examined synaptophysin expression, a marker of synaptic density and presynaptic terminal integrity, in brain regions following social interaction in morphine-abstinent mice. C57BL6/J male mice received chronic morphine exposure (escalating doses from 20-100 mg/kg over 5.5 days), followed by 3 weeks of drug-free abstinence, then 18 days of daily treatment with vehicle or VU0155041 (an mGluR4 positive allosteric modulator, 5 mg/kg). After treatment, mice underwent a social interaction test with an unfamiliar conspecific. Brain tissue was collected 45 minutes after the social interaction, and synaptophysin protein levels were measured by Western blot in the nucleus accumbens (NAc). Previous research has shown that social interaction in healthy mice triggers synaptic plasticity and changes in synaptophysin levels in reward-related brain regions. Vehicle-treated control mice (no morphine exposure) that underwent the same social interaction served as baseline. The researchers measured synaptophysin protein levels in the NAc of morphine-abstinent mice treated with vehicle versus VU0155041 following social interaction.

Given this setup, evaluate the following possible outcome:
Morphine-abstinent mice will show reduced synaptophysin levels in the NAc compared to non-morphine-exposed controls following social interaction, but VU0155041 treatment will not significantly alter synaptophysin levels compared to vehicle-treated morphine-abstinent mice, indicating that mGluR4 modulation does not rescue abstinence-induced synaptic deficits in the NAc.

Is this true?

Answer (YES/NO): NO